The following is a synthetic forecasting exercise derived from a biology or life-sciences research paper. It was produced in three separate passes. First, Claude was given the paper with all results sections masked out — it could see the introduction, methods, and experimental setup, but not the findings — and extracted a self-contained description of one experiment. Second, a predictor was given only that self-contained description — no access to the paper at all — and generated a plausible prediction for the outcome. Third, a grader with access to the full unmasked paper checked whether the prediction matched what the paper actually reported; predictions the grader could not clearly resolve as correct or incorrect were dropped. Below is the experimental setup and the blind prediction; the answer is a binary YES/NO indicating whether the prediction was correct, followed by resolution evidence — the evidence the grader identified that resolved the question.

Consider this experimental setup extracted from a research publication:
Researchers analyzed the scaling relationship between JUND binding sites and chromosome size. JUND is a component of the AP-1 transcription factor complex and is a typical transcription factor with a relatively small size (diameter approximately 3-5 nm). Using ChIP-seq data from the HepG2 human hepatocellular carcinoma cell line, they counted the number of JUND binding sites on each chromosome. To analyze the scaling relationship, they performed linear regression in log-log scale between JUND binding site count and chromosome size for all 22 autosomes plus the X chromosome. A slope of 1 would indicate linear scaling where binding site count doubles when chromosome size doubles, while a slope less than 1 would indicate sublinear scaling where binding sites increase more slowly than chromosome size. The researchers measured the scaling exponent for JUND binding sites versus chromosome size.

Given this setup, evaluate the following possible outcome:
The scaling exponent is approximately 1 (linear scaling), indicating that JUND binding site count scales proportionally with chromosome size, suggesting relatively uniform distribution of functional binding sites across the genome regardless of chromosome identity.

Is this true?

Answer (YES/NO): YES